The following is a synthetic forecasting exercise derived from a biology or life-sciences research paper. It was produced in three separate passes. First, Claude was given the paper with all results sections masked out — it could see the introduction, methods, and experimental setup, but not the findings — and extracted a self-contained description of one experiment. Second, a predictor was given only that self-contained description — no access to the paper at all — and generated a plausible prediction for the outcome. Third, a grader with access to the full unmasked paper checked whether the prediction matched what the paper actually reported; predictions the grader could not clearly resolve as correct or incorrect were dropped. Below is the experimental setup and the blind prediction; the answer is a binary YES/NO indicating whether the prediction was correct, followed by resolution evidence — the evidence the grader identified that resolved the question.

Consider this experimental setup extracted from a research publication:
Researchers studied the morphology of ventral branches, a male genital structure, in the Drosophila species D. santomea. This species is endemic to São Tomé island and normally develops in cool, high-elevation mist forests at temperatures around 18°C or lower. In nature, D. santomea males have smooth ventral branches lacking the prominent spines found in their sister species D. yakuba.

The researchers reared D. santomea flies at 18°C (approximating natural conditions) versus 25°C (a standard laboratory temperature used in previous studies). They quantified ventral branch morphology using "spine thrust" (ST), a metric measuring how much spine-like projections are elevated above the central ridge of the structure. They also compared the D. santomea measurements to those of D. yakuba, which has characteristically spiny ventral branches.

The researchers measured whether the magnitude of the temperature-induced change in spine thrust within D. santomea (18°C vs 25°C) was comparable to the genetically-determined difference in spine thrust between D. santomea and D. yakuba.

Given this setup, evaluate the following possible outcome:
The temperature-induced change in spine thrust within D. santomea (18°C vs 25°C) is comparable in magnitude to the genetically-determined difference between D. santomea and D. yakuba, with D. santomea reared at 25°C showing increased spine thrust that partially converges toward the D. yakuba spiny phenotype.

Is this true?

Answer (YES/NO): NO